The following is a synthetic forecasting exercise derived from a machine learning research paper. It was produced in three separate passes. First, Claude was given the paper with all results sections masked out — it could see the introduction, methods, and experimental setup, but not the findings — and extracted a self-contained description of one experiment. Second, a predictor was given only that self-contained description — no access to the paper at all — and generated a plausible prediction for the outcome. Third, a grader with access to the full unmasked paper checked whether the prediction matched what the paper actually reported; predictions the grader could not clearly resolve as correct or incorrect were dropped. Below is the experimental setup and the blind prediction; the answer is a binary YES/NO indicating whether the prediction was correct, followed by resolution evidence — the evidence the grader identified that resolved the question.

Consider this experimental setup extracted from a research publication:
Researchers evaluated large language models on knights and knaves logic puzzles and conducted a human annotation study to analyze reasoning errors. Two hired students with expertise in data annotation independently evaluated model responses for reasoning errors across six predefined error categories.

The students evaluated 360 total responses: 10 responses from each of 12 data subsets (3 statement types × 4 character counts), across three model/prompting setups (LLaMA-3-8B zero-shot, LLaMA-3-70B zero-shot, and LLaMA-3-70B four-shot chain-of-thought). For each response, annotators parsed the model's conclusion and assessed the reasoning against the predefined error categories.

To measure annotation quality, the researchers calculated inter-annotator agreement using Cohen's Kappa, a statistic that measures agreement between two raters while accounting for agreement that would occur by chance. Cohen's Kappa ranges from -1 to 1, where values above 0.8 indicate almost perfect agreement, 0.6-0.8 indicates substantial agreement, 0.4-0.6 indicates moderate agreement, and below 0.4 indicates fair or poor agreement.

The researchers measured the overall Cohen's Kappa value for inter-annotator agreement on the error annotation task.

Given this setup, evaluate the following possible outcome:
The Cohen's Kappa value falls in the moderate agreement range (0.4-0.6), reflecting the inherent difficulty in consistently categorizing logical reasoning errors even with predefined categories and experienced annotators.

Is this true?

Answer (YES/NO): NO